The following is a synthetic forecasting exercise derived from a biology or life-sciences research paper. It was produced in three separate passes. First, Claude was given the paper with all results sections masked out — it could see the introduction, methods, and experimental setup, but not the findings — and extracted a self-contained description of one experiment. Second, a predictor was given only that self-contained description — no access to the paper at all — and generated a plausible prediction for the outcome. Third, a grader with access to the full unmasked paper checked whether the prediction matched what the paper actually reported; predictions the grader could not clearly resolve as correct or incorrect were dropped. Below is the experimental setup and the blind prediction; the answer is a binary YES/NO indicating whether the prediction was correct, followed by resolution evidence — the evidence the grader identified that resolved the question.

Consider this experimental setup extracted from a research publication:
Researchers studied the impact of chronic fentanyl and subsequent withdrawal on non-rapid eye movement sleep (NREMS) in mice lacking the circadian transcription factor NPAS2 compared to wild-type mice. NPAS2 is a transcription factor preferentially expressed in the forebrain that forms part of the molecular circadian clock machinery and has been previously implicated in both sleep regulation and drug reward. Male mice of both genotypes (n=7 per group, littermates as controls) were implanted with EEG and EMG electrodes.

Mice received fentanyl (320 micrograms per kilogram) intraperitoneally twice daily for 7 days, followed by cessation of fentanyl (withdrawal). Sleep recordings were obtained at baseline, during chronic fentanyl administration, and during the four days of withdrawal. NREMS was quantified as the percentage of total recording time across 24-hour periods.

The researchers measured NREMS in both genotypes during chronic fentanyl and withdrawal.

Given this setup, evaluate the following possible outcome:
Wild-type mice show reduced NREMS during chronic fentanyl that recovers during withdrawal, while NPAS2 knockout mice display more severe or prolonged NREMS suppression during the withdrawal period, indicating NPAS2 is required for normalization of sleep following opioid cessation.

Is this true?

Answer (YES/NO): NO